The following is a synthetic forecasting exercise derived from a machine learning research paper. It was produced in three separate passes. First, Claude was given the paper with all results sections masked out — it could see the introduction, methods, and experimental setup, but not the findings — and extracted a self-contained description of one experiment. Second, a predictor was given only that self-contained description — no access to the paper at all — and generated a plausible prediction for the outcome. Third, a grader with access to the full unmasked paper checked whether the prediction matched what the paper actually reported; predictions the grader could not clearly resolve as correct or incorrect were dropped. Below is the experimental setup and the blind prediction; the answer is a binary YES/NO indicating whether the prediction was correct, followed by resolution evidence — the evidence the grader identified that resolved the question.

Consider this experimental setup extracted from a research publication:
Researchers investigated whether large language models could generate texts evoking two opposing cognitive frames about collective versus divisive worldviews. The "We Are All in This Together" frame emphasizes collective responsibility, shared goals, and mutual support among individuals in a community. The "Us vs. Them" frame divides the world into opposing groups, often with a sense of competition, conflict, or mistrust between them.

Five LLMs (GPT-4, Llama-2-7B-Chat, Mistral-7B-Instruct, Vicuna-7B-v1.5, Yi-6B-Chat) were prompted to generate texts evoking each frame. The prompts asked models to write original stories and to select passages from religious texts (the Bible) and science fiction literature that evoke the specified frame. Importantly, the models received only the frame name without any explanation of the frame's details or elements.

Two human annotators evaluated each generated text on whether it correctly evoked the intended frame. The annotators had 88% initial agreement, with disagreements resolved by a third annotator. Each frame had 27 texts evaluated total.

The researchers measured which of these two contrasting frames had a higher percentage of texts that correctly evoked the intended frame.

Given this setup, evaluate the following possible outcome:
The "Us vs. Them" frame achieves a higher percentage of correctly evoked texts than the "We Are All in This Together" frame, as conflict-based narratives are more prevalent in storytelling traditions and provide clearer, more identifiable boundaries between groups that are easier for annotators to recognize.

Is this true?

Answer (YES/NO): NO